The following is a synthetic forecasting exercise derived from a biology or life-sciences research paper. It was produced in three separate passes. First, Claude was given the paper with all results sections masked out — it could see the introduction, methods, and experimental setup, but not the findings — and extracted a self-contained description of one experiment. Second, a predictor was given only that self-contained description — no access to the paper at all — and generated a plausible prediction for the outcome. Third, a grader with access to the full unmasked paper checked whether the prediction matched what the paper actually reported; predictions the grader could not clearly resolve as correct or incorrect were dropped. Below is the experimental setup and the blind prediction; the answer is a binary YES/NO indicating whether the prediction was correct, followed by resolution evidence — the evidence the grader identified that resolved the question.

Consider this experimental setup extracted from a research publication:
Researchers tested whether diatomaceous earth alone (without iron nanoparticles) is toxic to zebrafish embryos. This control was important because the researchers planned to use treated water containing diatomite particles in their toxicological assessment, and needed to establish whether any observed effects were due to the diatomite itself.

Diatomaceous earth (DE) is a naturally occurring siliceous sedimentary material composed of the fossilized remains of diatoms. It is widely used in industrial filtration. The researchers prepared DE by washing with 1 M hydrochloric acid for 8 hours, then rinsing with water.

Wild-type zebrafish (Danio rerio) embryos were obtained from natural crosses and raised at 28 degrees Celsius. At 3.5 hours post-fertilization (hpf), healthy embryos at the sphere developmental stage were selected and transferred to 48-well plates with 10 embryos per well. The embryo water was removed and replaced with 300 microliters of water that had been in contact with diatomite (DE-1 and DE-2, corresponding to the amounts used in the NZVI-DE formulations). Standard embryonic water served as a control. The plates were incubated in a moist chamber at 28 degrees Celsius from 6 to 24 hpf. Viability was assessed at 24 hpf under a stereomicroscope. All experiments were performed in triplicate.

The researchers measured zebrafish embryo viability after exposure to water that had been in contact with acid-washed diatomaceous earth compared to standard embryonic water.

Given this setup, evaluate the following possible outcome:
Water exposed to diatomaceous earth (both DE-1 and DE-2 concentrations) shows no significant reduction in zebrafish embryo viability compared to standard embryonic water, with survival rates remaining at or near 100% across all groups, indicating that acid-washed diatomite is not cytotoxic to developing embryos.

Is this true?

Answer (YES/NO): YES